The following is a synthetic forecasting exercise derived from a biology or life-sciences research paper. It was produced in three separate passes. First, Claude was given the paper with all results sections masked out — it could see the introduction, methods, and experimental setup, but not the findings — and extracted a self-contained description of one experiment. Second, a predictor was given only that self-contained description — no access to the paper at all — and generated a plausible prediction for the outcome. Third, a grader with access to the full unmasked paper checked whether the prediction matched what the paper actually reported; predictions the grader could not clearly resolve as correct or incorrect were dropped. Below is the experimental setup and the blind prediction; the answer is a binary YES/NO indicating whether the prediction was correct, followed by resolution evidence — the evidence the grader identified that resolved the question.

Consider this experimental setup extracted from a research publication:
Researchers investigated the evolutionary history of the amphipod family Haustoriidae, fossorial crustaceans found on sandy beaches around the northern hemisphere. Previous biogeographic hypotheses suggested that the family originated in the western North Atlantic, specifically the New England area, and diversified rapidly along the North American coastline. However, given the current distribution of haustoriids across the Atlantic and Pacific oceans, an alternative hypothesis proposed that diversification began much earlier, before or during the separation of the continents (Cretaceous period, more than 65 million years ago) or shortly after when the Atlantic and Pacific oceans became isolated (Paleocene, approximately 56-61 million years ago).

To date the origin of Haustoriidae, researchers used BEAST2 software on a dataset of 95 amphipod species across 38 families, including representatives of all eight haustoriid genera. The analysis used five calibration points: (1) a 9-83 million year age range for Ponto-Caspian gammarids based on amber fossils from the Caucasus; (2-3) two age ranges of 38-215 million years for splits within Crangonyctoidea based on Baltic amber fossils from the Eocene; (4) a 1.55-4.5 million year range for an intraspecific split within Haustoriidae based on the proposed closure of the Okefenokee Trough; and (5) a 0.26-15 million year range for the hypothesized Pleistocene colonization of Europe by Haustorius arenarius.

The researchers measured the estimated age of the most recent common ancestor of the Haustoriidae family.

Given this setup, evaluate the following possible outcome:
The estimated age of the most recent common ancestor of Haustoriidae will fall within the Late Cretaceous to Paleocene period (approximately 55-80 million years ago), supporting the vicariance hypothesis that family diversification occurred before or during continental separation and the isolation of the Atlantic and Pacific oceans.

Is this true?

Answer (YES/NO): NO